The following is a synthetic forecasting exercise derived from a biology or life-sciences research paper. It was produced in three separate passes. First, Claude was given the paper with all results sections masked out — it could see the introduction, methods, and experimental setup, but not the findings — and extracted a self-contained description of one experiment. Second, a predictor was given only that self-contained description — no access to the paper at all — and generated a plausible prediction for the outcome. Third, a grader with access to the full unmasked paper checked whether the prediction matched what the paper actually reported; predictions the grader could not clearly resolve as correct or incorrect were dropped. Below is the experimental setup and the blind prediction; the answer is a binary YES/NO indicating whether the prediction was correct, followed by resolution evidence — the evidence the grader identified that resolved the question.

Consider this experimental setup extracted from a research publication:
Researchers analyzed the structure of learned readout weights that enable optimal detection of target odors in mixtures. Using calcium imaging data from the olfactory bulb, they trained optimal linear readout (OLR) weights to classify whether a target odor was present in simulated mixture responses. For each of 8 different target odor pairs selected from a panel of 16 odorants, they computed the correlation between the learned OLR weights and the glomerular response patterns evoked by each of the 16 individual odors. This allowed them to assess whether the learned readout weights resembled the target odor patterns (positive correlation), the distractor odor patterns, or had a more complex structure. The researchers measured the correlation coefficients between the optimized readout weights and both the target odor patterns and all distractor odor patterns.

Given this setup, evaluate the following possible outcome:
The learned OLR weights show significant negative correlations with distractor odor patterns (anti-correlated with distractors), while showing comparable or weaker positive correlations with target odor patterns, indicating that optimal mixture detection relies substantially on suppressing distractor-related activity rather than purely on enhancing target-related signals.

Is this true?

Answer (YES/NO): NO